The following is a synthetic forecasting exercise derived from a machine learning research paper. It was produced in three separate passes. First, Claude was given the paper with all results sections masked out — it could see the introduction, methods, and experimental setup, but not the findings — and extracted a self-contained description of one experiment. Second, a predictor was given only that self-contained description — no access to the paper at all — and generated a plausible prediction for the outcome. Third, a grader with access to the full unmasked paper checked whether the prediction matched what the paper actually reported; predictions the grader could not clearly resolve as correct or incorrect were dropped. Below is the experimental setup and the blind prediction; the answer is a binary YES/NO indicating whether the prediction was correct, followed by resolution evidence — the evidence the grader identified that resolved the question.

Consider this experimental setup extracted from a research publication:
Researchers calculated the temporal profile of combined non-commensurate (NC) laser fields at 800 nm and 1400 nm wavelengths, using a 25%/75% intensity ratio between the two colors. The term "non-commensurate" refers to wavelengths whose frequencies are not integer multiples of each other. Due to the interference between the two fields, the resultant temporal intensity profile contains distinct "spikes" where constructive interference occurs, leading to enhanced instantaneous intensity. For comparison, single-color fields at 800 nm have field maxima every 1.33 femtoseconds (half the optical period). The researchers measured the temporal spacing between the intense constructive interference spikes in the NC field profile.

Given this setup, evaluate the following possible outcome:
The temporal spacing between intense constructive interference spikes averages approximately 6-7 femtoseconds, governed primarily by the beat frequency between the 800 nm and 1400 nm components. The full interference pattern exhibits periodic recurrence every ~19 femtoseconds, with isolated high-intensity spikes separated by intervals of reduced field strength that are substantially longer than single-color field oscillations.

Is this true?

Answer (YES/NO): YES